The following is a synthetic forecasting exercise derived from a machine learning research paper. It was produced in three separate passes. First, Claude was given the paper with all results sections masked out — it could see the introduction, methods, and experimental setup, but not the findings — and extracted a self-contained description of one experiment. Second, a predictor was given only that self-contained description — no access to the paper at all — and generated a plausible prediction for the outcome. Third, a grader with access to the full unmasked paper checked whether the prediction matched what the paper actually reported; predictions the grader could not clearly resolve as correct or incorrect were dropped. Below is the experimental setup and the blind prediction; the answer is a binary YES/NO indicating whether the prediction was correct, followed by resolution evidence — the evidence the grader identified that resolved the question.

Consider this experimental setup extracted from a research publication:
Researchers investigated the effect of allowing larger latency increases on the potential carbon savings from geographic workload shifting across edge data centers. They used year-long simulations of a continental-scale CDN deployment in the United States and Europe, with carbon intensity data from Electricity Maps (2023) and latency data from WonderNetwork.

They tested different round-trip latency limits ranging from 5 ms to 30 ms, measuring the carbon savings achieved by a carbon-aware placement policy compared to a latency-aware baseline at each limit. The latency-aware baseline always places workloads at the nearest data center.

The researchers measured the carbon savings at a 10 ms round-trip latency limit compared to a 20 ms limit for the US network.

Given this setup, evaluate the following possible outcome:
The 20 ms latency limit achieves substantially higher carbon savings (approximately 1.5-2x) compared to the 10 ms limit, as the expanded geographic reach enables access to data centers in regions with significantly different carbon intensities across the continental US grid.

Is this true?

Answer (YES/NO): YES